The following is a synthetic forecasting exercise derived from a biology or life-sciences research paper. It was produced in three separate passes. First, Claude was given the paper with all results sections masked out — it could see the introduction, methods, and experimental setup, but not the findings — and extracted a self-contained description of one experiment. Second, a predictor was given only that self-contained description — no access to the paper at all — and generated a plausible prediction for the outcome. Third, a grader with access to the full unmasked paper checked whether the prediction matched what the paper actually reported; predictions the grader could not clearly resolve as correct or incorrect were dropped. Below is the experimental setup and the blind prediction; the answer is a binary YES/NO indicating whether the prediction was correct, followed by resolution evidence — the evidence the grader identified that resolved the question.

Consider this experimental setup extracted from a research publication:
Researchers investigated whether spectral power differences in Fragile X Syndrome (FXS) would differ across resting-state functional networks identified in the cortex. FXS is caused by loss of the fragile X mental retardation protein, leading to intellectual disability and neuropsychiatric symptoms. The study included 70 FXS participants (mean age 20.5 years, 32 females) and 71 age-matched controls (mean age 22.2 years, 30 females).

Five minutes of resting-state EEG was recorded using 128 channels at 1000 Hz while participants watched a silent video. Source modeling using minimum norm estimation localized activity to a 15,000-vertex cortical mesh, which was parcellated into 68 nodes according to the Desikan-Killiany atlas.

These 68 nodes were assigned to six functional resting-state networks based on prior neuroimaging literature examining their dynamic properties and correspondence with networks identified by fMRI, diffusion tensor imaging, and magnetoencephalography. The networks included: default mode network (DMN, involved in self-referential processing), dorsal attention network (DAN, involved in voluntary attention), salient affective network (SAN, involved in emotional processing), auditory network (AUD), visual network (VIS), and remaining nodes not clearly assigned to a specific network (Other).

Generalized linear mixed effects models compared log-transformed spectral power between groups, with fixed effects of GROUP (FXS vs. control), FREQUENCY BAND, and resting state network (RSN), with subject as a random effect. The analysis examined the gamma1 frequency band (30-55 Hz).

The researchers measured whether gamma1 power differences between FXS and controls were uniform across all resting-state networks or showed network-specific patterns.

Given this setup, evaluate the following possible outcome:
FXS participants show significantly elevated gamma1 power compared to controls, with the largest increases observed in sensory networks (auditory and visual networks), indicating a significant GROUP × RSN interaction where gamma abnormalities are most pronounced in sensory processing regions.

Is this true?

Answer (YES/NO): NO